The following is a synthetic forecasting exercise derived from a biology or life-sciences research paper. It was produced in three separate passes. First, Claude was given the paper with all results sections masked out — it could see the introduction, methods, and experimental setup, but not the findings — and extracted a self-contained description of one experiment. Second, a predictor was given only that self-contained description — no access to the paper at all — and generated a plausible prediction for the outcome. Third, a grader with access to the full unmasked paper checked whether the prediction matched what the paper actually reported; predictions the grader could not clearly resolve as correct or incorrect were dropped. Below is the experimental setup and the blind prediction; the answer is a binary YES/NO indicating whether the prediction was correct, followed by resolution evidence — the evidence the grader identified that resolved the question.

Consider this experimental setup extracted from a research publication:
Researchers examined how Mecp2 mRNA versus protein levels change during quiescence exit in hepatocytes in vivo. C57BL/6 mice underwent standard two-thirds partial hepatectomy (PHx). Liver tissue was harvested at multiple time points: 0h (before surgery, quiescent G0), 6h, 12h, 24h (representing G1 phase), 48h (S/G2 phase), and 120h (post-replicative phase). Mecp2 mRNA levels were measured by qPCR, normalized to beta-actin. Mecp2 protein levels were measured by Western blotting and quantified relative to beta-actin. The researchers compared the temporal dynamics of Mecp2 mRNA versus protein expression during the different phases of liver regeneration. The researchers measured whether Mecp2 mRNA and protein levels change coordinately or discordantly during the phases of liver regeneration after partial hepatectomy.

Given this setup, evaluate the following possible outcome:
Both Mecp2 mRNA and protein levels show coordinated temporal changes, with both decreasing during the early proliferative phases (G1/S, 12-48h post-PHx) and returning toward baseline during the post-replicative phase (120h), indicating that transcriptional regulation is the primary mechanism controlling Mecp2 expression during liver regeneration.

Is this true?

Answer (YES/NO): NO